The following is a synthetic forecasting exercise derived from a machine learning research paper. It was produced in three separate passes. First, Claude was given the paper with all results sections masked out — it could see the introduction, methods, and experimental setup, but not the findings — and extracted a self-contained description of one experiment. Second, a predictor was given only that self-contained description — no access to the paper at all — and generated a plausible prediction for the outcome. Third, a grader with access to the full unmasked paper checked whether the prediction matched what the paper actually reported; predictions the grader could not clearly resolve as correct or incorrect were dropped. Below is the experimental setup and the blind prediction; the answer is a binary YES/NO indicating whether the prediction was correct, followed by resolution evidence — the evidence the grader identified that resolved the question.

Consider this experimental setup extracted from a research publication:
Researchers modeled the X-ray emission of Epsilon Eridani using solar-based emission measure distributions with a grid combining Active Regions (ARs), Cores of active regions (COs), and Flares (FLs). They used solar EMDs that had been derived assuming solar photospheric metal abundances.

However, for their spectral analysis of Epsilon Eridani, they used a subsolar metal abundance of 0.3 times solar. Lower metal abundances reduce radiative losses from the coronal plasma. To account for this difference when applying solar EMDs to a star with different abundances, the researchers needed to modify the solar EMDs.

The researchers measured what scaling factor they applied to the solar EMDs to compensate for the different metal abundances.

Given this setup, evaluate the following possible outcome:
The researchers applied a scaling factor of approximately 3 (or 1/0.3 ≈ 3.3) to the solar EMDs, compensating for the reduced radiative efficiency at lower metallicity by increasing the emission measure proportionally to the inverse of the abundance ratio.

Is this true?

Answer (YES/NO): YES